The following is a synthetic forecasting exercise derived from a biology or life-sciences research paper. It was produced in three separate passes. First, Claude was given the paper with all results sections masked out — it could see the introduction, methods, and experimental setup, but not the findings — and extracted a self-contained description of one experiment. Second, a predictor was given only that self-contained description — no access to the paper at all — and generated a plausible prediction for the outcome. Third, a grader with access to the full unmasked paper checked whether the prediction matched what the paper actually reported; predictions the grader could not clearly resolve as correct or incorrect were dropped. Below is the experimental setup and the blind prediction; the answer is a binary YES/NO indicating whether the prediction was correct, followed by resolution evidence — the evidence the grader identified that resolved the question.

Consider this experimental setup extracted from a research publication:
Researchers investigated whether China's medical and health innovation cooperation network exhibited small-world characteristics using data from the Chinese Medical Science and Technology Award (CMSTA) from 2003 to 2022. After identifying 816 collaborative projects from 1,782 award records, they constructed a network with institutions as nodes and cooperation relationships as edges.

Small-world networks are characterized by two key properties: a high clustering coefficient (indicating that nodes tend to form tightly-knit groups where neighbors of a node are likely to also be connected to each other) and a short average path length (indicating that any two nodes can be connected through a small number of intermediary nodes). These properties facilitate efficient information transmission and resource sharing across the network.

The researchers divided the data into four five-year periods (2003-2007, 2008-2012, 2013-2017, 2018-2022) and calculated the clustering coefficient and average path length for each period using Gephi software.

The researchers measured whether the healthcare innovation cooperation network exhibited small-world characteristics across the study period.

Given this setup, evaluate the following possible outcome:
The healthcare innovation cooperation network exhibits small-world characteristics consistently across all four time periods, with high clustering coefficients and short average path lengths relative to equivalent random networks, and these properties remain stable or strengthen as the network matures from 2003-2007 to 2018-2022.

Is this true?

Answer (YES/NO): YES